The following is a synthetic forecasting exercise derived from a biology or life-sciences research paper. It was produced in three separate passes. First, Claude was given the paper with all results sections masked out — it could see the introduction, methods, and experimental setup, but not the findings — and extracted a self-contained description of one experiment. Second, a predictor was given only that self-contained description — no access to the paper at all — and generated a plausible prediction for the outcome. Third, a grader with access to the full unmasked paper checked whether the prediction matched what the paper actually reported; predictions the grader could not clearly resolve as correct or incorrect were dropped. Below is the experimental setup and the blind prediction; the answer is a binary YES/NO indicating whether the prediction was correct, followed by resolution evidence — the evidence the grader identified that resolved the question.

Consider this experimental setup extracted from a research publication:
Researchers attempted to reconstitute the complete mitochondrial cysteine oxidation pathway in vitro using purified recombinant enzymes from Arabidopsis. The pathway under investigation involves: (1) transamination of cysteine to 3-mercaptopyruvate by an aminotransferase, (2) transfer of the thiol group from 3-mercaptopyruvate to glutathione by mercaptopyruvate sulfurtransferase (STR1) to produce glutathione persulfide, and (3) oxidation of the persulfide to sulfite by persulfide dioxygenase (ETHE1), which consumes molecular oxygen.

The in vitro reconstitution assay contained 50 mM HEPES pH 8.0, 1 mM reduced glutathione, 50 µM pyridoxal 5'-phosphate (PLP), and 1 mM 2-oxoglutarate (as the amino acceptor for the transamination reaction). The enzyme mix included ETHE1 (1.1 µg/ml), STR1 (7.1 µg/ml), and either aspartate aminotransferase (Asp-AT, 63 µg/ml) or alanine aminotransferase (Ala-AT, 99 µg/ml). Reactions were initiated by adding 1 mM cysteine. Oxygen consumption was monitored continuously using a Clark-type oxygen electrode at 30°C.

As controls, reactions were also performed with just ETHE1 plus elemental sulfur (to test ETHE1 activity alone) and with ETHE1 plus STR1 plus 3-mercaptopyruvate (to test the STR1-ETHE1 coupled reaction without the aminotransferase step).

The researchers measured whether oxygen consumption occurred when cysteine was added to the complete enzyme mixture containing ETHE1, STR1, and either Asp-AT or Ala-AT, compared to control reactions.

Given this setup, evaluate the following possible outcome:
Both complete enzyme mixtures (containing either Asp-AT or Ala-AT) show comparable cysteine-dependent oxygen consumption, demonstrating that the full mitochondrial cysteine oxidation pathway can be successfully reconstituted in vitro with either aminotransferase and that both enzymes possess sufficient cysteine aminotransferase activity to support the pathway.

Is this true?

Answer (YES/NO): YES